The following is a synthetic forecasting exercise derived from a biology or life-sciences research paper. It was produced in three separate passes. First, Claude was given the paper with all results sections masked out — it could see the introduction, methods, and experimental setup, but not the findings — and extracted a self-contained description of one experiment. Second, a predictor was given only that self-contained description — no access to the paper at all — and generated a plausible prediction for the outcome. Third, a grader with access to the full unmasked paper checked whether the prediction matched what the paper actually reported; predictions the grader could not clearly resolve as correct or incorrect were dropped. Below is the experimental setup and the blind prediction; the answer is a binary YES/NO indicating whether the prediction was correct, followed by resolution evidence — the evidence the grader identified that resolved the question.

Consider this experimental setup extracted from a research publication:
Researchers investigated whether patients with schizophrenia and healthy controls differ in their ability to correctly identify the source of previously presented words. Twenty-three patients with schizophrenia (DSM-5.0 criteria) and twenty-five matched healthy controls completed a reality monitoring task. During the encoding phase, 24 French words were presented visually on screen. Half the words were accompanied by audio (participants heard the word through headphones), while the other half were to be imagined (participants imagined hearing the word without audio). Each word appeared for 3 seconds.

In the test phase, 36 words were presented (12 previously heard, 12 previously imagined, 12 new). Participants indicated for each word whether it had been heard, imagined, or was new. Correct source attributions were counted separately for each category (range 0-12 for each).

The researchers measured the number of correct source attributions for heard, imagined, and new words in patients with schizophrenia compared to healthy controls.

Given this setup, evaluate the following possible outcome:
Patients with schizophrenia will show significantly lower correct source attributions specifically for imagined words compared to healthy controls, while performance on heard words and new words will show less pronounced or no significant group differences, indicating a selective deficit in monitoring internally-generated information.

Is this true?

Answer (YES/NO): YES